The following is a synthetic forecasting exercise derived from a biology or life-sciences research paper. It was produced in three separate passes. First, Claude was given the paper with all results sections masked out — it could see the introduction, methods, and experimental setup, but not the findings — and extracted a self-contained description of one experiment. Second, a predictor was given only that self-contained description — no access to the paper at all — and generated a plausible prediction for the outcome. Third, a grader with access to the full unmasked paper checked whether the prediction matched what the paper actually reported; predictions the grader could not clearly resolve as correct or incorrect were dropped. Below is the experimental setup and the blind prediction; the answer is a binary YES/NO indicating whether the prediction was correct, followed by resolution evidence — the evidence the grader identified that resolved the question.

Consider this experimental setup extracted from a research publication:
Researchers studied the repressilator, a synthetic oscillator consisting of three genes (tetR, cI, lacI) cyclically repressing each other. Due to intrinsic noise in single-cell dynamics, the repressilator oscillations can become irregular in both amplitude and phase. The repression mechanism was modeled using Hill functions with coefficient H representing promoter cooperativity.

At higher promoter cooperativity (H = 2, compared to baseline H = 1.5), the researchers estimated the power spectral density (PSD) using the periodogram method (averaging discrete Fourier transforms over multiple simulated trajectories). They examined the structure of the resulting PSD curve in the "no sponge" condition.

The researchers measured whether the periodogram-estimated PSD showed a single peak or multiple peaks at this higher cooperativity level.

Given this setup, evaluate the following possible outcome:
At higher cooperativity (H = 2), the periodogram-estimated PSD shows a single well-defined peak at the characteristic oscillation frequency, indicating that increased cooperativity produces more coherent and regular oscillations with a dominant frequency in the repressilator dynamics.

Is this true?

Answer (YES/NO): NO